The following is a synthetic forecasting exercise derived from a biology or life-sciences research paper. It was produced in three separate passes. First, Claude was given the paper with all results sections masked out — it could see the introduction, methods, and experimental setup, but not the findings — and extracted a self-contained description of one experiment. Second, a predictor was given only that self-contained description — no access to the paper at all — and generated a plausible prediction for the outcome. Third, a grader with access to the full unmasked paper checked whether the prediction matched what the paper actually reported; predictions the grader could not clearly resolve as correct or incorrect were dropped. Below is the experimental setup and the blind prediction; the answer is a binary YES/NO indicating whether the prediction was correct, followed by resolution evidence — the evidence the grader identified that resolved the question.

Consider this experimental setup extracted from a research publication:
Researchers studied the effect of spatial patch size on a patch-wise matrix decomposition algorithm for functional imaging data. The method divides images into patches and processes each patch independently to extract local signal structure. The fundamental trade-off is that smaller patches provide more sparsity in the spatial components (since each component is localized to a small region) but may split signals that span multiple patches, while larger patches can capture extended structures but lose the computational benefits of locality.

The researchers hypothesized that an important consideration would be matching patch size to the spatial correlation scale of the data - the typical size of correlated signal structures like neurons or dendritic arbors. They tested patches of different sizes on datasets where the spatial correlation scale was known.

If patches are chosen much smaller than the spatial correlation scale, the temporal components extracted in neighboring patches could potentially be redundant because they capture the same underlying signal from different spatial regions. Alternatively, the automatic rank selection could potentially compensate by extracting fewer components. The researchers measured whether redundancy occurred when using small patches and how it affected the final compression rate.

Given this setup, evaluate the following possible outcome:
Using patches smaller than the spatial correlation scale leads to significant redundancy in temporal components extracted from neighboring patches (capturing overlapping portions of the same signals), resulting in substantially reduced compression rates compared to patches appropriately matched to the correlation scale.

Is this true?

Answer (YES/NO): YES